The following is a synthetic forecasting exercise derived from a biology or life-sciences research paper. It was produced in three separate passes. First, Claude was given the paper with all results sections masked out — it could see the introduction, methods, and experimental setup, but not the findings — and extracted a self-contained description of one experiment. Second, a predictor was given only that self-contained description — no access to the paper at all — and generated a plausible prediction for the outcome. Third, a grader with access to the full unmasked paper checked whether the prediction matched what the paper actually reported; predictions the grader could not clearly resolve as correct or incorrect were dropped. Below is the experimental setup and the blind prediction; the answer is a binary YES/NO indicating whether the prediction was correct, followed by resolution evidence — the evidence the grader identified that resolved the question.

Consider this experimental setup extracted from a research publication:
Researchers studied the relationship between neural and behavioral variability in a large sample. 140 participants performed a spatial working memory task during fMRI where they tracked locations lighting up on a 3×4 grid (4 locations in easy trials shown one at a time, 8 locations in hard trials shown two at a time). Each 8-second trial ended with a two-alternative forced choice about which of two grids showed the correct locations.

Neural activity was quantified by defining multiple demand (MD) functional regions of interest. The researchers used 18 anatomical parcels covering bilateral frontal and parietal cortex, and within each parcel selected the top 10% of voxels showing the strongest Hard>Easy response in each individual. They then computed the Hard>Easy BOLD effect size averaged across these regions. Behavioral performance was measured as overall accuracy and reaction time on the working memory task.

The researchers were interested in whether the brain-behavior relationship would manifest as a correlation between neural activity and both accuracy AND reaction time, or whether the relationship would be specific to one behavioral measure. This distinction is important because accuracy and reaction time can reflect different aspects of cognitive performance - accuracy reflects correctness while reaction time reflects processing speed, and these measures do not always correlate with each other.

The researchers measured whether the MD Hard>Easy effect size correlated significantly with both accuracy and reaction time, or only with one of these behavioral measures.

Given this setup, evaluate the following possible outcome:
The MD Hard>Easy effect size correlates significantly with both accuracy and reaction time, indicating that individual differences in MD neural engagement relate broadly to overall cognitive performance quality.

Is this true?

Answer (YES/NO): YES